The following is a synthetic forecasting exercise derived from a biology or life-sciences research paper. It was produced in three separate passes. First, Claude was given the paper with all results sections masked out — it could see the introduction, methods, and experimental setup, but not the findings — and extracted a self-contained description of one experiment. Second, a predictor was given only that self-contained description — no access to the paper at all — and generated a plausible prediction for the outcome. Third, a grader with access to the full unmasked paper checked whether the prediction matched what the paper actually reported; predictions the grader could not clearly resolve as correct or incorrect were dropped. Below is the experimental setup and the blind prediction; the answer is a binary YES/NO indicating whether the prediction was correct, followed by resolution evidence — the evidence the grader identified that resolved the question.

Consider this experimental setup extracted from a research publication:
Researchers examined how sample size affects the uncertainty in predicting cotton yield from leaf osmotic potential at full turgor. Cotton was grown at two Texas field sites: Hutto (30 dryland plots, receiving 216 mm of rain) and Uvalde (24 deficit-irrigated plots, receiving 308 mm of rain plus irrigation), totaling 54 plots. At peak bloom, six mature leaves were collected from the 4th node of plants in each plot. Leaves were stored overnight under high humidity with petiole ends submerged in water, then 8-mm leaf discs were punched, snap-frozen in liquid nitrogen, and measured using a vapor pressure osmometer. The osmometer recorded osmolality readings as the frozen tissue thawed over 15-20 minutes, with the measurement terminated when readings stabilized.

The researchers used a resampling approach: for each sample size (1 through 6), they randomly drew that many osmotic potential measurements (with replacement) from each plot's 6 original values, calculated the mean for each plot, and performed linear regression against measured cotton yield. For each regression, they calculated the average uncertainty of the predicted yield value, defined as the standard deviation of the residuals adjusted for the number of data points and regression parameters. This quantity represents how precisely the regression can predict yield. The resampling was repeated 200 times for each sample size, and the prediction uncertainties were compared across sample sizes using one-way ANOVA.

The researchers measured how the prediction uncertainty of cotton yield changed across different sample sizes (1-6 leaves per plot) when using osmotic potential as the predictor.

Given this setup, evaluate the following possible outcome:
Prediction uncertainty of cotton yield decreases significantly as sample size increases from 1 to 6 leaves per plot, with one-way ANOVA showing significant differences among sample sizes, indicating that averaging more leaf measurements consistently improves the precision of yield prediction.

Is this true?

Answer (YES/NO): NO